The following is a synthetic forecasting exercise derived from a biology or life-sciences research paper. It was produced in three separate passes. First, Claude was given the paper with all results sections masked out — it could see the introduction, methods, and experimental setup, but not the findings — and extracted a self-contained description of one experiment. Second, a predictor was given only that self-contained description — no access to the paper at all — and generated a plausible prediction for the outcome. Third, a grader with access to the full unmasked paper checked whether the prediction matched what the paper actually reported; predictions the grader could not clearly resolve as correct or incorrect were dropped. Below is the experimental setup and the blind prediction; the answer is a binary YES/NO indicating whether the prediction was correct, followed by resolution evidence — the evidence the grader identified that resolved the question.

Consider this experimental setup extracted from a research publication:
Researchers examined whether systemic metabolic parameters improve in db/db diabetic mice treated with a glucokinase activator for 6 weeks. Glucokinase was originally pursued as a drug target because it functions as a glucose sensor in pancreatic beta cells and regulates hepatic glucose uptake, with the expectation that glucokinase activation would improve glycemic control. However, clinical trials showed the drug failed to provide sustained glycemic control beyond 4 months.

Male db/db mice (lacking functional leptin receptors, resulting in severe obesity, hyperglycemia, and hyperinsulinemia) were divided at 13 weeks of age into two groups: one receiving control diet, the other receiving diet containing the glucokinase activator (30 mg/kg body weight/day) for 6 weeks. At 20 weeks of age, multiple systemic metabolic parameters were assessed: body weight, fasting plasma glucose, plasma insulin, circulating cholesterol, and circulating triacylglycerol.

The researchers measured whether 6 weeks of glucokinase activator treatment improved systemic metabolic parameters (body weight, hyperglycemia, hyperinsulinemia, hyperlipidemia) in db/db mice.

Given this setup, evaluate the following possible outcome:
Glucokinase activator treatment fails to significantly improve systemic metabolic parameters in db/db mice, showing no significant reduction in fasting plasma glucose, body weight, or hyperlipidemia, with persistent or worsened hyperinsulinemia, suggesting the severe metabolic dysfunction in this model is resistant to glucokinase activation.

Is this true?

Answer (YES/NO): YES